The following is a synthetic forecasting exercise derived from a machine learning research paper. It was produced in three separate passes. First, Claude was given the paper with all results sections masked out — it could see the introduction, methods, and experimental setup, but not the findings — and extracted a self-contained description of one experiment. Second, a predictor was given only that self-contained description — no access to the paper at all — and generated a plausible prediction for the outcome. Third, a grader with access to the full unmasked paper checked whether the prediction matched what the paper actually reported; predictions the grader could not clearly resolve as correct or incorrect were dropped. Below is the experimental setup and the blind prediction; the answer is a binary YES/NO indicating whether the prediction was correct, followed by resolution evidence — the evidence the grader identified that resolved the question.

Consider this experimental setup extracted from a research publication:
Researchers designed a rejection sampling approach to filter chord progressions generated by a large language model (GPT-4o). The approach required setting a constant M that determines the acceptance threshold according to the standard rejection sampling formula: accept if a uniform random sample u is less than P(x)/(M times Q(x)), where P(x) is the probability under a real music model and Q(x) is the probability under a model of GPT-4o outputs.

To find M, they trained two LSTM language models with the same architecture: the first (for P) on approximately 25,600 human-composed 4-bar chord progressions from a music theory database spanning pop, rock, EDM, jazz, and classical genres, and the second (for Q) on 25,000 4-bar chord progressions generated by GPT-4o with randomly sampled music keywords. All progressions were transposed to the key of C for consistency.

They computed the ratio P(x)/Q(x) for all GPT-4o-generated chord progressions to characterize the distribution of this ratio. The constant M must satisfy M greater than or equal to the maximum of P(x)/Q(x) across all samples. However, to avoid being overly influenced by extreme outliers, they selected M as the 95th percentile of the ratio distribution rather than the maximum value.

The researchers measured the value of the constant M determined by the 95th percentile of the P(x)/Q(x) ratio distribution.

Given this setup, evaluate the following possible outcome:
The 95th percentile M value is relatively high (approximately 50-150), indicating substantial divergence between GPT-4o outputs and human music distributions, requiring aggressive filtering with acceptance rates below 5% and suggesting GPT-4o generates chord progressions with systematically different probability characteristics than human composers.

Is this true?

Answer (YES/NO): NO